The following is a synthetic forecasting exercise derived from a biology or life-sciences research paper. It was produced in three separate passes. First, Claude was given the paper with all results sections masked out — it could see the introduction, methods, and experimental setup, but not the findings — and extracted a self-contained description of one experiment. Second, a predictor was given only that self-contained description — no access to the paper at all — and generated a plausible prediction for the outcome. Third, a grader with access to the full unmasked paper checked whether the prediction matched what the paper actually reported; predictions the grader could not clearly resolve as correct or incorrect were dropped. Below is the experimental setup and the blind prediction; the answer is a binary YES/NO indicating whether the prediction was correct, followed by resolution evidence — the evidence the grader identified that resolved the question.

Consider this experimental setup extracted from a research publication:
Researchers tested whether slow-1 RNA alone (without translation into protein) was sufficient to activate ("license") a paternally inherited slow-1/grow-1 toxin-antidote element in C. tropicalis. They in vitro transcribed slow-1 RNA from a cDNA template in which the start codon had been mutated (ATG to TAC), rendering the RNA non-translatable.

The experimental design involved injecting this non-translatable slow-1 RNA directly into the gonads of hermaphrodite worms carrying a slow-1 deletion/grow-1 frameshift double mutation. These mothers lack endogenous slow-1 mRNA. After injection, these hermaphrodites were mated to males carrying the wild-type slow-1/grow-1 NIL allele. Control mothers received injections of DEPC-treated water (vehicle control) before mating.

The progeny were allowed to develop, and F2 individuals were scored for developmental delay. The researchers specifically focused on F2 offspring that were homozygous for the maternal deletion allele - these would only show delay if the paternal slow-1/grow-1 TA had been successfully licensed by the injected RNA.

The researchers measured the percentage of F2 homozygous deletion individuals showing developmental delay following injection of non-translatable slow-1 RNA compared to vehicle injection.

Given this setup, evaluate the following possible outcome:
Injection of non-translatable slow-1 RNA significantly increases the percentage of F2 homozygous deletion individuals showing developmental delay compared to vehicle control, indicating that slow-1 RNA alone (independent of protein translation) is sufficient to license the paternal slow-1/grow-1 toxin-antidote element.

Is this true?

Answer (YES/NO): YES